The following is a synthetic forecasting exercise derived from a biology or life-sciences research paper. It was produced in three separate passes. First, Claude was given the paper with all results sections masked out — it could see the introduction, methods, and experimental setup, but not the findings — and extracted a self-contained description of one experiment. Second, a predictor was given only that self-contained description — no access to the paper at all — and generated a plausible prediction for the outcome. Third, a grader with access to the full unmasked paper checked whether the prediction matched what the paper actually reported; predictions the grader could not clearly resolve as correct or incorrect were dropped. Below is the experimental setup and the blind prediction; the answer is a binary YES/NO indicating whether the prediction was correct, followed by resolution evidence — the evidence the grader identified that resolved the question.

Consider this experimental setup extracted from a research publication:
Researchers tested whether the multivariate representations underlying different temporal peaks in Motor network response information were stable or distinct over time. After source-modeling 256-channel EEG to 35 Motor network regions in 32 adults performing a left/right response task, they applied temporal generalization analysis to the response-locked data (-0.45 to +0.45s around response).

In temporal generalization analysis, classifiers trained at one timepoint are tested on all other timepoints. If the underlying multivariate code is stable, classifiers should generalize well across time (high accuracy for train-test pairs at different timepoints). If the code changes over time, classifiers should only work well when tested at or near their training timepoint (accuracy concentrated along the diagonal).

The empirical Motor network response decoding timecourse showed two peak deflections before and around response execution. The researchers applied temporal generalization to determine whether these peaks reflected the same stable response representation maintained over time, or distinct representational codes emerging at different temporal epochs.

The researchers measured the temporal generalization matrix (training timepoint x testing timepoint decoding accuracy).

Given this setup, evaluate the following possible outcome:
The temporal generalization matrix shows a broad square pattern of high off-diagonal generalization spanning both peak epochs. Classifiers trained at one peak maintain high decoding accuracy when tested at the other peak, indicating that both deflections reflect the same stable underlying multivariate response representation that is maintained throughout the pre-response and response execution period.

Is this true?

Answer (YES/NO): NO